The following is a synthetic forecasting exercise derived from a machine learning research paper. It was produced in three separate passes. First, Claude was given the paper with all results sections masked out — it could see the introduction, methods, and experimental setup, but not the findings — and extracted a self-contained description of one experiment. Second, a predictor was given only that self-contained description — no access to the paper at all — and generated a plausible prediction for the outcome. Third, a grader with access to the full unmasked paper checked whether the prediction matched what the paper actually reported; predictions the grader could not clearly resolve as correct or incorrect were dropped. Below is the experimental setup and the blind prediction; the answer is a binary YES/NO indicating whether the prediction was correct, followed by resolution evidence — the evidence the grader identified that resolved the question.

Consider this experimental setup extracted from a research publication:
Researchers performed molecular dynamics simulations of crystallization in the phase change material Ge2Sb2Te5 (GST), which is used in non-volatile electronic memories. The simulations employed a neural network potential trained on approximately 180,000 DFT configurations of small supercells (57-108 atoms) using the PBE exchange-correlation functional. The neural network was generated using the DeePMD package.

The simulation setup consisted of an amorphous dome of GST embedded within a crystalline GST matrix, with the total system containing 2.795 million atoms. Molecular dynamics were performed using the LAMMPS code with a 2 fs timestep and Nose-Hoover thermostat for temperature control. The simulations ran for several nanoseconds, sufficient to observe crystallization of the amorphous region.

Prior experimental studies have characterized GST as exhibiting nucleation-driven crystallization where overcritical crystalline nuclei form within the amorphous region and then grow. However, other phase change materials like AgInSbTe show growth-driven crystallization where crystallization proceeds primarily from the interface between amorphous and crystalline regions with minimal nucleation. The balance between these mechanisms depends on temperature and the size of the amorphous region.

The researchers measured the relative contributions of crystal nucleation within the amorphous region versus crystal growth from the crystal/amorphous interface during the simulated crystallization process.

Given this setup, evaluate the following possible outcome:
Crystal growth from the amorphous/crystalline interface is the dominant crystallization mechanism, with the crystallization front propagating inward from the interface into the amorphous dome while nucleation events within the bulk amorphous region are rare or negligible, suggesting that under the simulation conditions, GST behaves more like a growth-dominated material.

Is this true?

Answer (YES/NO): NO